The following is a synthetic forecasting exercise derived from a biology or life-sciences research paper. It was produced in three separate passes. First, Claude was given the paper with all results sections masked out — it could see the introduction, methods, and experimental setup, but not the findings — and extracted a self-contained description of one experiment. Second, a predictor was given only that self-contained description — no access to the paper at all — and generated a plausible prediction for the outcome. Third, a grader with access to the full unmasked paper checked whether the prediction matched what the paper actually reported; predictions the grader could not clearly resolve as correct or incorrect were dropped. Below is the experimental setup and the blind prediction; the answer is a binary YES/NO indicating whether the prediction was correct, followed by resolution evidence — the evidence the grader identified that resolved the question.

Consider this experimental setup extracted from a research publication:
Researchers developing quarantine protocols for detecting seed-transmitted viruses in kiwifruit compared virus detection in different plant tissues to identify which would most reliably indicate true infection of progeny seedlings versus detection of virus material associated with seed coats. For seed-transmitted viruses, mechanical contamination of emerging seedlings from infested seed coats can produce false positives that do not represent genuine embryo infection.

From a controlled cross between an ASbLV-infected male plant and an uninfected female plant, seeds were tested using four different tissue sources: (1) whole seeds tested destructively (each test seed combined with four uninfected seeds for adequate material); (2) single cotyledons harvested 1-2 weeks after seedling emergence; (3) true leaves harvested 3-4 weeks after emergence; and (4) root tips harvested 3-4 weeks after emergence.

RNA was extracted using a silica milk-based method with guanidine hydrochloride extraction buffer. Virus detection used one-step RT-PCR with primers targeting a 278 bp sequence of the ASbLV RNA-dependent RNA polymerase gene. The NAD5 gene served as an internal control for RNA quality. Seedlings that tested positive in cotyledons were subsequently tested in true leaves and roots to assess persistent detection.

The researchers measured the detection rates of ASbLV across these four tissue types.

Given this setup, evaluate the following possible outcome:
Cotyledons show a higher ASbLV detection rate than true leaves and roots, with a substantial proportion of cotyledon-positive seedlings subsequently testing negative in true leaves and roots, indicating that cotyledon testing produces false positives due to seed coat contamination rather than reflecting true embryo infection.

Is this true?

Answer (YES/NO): NO